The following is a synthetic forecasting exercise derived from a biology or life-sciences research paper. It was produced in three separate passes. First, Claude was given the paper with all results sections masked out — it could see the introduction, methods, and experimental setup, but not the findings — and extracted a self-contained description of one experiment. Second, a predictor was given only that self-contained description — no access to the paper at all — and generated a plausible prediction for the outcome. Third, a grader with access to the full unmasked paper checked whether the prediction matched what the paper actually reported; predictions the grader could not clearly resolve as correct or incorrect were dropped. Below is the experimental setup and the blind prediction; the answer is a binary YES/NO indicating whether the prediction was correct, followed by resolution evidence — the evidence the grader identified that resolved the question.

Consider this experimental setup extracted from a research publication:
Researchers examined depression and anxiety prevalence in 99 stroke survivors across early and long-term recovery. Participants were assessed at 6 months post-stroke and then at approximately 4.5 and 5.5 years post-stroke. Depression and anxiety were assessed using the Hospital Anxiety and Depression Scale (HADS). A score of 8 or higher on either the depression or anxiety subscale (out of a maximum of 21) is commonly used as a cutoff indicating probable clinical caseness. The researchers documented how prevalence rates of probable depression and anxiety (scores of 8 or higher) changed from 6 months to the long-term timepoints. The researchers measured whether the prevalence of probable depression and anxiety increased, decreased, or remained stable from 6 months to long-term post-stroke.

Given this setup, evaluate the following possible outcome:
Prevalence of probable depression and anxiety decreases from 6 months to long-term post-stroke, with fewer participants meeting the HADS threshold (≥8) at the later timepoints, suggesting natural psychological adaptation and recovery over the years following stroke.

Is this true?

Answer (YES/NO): NO